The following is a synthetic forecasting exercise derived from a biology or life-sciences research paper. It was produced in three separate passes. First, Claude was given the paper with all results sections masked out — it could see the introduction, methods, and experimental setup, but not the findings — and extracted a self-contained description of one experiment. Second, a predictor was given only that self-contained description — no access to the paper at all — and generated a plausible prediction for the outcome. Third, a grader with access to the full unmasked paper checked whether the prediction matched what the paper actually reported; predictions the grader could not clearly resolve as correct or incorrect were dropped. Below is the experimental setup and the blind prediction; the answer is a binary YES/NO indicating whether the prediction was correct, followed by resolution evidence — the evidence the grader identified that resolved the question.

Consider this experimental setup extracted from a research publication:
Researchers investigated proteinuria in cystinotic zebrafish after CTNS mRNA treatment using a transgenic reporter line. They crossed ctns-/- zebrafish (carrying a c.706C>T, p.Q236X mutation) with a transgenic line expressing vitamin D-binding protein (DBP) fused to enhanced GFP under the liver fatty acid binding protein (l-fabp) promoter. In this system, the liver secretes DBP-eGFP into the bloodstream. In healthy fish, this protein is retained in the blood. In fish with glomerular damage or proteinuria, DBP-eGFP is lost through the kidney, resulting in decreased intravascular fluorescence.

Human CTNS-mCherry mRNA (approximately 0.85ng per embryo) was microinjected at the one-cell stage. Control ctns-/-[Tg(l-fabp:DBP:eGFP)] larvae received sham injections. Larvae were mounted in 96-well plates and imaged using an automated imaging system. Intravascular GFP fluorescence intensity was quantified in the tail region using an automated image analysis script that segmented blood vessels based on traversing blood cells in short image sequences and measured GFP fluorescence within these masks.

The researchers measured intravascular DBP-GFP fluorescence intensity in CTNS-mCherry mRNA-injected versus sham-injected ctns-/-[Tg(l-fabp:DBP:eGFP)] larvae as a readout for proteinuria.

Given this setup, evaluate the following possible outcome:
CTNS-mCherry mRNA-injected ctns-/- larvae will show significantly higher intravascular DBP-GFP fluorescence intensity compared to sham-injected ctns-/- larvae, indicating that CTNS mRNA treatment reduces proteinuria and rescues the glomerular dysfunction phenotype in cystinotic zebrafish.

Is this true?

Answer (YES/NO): YES